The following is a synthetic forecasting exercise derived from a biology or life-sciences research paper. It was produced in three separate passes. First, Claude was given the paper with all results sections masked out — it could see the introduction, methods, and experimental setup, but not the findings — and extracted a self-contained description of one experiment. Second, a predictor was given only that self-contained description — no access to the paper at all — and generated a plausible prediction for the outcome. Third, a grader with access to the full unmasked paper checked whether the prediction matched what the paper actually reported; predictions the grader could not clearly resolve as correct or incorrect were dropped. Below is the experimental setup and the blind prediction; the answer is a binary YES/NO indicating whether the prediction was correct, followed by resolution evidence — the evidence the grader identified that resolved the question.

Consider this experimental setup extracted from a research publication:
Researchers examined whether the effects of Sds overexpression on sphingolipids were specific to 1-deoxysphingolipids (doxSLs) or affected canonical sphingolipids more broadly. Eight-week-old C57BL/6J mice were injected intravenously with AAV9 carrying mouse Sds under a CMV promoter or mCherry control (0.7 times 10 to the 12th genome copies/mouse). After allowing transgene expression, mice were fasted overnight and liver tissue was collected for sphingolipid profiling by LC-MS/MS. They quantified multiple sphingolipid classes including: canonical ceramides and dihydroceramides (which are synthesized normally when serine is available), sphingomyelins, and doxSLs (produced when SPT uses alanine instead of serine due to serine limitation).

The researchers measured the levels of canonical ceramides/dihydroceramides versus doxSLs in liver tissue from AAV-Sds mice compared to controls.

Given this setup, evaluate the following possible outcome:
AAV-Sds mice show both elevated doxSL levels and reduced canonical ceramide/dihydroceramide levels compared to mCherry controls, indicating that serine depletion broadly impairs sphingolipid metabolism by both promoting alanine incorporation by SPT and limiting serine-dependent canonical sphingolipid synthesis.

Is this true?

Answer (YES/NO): NO